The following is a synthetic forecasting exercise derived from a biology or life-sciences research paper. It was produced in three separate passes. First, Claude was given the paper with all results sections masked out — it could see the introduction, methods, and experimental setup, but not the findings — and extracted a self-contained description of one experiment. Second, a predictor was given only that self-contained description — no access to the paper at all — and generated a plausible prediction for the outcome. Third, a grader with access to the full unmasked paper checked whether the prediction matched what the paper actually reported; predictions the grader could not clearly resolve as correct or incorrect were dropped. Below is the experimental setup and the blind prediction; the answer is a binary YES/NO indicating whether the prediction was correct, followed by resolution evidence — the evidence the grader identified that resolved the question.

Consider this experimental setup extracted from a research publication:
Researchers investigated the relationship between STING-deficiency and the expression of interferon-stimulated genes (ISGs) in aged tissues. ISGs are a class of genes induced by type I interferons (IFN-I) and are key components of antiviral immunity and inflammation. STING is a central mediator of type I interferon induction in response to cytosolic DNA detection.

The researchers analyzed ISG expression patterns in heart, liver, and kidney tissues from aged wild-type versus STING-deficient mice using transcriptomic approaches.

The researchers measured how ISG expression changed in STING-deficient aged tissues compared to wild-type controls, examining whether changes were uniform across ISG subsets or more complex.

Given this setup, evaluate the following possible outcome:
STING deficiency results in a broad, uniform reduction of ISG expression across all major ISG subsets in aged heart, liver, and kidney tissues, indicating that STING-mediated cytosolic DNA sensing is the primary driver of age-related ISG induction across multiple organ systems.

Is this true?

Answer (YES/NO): NO